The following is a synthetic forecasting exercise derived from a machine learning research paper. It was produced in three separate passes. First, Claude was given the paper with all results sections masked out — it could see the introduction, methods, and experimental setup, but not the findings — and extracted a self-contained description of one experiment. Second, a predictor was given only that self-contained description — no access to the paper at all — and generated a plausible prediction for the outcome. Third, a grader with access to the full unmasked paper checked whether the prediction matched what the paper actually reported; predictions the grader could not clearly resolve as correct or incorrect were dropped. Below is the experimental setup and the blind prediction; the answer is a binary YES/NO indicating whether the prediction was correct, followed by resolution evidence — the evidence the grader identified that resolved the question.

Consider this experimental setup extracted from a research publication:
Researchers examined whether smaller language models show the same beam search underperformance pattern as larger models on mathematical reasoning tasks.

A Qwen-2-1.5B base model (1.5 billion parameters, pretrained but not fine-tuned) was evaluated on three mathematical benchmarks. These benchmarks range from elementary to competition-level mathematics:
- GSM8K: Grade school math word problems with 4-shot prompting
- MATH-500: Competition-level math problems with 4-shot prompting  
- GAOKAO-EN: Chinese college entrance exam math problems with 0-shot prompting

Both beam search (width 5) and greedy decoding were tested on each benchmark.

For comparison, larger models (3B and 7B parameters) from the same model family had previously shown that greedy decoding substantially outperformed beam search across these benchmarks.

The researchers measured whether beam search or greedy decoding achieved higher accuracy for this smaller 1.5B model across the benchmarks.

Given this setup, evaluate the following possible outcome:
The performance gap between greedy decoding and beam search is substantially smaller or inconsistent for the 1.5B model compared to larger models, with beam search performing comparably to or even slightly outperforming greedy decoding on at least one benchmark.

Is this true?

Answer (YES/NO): YES